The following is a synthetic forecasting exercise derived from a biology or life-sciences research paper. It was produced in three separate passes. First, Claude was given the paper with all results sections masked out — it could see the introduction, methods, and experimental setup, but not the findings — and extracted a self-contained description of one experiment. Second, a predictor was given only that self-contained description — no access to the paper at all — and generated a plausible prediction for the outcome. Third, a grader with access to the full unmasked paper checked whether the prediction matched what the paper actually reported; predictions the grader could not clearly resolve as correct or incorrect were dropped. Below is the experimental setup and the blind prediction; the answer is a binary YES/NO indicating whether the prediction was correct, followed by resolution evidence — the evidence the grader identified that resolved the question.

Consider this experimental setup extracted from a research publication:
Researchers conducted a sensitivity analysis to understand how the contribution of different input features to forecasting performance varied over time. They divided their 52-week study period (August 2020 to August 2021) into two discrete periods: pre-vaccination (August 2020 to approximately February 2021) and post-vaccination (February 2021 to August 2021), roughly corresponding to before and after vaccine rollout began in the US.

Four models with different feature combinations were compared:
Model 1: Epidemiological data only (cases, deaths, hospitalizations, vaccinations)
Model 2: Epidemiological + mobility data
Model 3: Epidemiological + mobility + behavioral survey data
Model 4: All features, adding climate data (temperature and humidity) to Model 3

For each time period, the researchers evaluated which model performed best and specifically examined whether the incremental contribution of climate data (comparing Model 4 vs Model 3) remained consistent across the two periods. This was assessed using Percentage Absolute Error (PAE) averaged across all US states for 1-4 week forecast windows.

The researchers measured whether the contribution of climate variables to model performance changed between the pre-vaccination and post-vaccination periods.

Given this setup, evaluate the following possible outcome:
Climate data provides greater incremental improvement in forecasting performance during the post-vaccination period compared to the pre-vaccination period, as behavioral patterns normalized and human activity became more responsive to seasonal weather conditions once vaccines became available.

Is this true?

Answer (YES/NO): YES